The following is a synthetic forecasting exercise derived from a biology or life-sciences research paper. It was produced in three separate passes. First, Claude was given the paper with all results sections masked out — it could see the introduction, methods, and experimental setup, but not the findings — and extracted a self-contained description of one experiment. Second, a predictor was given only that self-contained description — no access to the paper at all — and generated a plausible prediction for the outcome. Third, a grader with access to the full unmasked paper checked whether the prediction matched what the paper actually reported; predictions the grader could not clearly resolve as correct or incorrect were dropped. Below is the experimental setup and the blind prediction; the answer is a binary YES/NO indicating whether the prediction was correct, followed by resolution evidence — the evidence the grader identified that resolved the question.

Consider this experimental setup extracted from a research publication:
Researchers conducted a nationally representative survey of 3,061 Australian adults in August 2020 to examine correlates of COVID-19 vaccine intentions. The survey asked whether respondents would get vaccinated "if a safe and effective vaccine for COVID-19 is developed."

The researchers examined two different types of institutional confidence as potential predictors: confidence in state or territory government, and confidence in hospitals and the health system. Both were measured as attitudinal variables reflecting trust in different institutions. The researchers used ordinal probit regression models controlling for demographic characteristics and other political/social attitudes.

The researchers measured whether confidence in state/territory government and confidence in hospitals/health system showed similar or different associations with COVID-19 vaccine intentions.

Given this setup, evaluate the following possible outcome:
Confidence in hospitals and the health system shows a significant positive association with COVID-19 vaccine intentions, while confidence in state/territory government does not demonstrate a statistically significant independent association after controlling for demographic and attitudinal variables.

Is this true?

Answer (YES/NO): NO